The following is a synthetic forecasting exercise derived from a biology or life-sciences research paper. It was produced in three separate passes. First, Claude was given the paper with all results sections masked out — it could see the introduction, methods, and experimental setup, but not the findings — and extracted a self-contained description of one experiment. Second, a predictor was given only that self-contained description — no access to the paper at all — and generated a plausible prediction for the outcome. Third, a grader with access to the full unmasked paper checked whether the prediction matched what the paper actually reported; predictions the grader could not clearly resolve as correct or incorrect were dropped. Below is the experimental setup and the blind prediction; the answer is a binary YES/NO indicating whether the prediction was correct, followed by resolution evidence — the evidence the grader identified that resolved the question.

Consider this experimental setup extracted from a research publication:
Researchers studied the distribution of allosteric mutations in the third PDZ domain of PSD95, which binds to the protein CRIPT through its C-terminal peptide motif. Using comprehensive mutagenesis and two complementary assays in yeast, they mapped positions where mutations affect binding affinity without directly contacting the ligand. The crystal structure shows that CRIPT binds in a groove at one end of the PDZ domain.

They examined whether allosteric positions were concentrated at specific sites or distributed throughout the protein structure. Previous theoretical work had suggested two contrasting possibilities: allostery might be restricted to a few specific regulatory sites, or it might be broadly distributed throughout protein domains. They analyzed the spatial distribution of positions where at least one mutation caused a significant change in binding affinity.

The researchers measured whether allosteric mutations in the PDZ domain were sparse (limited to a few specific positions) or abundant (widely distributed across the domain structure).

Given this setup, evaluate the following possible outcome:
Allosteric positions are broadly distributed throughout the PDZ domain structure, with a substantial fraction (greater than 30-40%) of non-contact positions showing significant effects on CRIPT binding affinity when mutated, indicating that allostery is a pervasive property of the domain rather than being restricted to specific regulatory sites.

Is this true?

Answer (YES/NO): YES